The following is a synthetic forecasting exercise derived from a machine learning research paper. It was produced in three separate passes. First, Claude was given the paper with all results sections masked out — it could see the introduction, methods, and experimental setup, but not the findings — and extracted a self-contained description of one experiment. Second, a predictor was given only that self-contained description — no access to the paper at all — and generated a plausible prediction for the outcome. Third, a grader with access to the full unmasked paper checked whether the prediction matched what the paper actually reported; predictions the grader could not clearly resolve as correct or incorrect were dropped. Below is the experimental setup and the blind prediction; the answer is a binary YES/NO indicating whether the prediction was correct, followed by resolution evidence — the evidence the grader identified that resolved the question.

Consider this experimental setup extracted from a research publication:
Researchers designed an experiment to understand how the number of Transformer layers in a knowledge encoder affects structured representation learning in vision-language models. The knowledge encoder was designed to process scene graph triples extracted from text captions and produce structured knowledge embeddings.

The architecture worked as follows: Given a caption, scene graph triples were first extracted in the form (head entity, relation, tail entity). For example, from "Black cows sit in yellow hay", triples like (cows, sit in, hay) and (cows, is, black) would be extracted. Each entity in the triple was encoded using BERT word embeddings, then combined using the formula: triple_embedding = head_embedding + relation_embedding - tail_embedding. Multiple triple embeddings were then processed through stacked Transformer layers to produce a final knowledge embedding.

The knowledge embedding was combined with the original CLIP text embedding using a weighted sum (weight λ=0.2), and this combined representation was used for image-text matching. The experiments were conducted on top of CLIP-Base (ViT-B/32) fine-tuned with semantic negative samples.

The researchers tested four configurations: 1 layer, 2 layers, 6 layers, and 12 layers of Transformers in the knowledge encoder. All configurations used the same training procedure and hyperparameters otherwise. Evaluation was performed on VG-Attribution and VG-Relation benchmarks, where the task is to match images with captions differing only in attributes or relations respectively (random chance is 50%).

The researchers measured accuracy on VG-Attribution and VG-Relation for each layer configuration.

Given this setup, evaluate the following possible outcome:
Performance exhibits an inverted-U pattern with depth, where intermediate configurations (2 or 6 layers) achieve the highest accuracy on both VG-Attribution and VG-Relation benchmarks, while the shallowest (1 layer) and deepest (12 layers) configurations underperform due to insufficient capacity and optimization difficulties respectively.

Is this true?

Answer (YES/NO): YES